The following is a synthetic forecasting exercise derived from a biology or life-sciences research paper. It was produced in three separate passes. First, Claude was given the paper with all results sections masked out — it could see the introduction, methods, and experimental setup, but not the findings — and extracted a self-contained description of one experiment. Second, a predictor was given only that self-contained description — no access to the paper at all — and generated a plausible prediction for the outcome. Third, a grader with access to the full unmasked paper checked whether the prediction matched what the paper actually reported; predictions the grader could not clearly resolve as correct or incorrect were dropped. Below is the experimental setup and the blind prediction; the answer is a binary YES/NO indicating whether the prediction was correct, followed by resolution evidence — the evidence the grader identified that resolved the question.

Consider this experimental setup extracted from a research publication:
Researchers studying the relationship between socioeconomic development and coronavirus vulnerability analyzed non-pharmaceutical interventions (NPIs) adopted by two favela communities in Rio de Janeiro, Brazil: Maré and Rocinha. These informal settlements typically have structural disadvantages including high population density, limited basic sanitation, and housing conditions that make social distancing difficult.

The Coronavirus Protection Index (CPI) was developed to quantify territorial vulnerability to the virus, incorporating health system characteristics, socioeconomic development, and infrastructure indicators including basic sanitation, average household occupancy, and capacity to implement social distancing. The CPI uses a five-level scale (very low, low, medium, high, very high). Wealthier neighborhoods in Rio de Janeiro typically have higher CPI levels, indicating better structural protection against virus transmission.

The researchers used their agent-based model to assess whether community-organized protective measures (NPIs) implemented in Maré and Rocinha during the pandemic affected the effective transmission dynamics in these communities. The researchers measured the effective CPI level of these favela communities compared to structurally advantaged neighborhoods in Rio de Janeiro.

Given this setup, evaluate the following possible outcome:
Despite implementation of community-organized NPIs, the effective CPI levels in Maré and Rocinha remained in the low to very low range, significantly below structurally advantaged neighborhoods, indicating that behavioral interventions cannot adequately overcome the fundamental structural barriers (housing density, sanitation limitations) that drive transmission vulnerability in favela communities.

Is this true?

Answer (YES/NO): NO